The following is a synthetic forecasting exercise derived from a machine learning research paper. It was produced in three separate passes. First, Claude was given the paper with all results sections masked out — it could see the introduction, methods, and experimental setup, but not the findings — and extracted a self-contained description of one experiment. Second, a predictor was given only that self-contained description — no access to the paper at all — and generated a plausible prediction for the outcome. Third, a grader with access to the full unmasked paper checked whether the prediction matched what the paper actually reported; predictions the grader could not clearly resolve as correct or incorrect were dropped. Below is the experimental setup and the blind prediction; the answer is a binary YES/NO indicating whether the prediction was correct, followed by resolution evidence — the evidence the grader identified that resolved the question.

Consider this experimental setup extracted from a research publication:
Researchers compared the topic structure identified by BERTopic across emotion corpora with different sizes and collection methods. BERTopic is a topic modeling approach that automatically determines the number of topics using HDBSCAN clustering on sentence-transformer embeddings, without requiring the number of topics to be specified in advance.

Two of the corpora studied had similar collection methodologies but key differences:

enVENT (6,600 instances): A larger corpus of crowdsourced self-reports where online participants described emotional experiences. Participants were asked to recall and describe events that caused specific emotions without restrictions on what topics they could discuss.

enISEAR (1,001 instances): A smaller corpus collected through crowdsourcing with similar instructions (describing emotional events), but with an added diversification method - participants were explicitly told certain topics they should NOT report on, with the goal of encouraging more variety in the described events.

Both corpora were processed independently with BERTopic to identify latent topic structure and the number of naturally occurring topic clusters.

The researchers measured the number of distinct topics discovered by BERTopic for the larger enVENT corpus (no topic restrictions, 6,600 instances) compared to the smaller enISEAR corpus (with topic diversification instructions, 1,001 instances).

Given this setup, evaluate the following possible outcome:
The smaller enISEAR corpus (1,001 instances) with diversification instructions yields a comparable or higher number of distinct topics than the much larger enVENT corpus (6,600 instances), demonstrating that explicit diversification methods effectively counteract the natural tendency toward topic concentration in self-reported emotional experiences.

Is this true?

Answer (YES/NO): YES